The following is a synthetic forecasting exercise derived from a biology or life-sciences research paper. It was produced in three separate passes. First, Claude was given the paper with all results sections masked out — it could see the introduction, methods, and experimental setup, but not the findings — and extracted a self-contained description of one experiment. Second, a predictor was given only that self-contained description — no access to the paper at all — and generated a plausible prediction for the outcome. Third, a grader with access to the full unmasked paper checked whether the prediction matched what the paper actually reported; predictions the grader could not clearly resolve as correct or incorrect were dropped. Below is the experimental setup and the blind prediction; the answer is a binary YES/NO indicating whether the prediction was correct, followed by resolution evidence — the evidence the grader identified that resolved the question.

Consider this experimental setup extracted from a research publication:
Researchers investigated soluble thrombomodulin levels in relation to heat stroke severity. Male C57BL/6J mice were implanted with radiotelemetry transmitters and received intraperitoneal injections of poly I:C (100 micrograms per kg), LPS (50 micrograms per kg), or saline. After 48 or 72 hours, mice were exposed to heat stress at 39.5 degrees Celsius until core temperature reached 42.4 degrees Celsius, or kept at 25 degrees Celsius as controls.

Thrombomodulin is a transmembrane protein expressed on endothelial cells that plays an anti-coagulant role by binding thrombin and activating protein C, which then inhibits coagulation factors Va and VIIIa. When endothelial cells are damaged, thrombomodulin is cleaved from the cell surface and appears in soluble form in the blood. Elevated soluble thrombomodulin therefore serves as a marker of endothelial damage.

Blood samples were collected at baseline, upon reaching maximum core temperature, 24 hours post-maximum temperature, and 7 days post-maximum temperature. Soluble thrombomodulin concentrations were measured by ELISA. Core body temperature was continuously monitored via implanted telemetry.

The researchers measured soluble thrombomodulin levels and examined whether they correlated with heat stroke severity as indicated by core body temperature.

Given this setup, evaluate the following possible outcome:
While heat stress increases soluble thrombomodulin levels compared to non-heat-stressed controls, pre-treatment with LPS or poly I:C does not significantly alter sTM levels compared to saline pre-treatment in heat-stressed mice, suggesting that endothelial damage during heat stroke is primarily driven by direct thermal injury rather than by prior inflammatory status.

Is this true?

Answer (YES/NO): NO